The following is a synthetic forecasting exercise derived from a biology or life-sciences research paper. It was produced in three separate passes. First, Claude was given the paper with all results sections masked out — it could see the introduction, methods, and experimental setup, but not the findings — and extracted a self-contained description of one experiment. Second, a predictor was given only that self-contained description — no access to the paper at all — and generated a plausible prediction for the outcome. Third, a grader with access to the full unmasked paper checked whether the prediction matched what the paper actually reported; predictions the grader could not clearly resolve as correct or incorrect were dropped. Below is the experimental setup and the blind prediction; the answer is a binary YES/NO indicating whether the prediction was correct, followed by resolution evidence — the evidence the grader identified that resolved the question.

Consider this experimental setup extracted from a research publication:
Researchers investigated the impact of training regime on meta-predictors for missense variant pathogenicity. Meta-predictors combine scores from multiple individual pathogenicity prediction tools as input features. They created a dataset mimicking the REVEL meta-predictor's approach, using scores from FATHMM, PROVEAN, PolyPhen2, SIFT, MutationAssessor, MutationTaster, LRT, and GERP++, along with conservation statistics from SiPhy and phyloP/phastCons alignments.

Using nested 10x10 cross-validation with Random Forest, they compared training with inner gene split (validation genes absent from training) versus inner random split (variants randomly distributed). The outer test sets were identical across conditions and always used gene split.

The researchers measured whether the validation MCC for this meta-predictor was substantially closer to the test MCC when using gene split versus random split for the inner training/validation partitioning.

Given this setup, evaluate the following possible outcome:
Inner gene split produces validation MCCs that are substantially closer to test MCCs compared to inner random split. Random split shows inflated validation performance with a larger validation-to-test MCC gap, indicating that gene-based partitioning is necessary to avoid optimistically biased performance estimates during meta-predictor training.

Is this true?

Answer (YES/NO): YES